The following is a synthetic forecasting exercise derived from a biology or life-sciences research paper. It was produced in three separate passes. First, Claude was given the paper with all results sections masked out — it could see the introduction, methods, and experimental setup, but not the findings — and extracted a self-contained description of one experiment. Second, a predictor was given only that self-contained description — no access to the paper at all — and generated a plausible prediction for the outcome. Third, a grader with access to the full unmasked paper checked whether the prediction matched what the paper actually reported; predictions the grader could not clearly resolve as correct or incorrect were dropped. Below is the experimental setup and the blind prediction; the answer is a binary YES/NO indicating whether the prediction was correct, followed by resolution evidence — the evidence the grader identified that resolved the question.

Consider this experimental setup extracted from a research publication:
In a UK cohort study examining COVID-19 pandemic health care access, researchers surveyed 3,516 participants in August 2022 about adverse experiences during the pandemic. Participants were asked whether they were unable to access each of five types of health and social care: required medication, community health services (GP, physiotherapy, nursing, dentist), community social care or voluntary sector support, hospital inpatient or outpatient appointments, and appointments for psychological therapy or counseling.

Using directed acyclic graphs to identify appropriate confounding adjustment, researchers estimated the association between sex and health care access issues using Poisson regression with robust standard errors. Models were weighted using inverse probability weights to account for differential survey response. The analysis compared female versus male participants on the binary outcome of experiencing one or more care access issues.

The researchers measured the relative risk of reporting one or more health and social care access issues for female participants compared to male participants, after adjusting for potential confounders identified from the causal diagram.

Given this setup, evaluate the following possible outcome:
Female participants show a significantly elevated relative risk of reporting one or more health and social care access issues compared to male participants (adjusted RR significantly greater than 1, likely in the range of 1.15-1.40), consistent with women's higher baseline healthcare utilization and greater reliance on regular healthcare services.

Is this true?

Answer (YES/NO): NO